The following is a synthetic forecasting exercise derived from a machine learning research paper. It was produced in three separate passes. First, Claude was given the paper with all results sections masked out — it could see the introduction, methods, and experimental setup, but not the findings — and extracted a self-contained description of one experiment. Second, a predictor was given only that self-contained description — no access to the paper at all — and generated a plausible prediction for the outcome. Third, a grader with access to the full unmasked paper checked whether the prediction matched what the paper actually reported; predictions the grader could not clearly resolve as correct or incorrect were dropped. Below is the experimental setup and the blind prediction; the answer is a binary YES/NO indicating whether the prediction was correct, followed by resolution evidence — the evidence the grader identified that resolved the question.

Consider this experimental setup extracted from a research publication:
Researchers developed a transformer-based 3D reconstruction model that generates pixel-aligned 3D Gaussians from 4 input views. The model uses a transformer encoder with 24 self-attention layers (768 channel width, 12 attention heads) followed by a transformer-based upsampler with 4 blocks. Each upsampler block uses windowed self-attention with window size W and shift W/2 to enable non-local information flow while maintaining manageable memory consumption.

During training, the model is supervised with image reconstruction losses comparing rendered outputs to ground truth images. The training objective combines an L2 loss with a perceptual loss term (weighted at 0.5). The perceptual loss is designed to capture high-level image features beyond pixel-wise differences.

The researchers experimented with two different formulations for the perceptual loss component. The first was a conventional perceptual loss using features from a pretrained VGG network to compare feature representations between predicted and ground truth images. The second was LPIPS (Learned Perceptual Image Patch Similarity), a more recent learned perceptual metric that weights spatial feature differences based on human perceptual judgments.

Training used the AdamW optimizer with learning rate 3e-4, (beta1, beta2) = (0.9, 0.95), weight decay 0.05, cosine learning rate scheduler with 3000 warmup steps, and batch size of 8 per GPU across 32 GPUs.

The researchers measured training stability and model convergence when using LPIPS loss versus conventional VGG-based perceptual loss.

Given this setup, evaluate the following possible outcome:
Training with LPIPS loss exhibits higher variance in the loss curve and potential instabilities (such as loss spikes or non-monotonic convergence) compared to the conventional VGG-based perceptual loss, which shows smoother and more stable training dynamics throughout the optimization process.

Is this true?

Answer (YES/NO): YES